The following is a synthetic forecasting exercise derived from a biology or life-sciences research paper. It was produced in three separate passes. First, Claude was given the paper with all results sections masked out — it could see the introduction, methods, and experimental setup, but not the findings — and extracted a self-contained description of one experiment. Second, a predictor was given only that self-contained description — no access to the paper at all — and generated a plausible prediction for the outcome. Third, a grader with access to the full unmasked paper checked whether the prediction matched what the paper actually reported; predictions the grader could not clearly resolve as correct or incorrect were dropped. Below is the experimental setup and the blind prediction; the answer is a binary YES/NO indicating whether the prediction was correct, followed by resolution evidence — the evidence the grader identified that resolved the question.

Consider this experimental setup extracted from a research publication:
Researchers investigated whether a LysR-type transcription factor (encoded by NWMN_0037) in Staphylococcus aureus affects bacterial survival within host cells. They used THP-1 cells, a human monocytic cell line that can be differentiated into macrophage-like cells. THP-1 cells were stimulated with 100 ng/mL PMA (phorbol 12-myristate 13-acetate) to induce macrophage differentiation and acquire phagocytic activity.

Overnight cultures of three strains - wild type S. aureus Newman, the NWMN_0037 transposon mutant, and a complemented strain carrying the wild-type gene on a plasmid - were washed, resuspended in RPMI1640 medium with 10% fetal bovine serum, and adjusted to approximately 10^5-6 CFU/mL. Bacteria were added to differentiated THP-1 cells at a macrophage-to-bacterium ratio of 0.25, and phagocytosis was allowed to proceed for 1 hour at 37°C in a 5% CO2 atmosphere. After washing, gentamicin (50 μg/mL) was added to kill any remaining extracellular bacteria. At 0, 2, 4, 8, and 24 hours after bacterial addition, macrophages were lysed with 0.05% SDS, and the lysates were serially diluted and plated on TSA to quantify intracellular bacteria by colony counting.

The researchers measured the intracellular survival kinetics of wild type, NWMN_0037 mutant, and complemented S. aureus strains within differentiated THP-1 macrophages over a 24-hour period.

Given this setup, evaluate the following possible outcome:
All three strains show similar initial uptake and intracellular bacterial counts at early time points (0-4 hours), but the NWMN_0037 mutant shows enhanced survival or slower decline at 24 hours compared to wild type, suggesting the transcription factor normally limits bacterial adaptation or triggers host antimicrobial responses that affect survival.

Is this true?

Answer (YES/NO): NO